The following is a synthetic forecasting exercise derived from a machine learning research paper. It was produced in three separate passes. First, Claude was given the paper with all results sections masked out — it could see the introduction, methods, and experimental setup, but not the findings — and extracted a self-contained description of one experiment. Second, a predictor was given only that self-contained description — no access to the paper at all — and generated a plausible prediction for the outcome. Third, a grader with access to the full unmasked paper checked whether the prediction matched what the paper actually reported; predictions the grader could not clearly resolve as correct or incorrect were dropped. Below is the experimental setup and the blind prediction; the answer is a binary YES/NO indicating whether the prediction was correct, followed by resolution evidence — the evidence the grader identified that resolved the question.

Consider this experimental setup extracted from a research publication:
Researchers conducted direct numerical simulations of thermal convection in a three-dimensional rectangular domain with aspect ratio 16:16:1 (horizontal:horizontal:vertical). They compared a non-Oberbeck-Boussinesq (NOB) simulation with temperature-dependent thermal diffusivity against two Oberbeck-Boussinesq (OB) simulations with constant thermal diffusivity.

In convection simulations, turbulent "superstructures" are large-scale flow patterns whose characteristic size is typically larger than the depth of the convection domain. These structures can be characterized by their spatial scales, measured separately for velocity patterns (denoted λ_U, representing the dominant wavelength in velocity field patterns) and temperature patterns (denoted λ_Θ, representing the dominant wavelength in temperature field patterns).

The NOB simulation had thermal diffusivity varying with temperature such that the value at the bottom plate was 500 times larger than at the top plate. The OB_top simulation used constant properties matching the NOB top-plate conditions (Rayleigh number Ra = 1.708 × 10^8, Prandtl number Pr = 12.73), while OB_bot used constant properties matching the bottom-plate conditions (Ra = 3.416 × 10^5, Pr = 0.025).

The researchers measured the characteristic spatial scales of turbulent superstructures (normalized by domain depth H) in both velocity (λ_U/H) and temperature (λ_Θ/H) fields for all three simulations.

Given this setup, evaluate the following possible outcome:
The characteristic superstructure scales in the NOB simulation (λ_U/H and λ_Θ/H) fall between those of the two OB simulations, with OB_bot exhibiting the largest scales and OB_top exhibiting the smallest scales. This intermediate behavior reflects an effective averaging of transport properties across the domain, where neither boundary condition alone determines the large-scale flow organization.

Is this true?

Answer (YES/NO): NO